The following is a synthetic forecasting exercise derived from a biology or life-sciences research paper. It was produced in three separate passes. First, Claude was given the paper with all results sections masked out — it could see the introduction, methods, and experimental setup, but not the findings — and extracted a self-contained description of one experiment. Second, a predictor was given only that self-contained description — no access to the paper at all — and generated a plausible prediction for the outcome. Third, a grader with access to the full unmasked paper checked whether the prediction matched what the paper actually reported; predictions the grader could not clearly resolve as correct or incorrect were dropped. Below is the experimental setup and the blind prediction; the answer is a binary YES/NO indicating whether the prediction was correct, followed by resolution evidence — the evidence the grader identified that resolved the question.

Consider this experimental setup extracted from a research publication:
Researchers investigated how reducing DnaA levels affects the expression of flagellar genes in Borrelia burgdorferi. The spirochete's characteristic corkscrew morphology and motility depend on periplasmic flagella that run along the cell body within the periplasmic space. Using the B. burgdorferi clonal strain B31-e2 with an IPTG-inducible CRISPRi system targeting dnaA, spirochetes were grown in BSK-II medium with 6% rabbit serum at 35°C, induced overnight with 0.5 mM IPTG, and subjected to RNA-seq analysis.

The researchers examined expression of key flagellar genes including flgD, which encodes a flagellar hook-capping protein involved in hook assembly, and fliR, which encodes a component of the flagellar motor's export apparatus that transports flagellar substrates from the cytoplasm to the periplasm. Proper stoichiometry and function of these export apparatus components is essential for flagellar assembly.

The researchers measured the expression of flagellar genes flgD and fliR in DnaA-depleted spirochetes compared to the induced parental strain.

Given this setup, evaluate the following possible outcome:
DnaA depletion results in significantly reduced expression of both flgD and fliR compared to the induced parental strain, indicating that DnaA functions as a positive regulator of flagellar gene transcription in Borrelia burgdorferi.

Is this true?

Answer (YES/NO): NO